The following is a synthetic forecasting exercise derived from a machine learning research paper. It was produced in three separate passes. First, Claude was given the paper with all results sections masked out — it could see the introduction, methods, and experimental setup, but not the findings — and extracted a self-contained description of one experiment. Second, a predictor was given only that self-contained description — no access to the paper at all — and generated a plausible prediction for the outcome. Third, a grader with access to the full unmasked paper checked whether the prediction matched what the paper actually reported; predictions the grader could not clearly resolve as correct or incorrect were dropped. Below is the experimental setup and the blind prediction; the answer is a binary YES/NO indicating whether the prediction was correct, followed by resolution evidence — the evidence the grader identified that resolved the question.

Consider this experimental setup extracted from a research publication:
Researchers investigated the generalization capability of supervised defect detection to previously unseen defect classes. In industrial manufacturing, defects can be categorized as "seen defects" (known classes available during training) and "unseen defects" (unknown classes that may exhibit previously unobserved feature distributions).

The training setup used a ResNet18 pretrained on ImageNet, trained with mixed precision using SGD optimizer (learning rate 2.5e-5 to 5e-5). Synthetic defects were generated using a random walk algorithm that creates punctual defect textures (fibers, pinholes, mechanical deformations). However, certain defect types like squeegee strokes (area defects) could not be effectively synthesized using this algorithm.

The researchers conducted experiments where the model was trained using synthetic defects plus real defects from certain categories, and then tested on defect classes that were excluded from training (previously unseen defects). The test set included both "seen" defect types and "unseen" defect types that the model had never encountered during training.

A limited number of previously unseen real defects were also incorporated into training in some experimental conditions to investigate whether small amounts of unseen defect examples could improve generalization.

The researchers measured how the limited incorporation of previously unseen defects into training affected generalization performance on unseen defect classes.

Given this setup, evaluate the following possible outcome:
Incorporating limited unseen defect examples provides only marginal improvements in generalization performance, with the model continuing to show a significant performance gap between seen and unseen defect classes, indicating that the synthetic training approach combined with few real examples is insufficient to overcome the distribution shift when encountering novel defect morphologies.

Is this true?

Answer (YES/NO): NO